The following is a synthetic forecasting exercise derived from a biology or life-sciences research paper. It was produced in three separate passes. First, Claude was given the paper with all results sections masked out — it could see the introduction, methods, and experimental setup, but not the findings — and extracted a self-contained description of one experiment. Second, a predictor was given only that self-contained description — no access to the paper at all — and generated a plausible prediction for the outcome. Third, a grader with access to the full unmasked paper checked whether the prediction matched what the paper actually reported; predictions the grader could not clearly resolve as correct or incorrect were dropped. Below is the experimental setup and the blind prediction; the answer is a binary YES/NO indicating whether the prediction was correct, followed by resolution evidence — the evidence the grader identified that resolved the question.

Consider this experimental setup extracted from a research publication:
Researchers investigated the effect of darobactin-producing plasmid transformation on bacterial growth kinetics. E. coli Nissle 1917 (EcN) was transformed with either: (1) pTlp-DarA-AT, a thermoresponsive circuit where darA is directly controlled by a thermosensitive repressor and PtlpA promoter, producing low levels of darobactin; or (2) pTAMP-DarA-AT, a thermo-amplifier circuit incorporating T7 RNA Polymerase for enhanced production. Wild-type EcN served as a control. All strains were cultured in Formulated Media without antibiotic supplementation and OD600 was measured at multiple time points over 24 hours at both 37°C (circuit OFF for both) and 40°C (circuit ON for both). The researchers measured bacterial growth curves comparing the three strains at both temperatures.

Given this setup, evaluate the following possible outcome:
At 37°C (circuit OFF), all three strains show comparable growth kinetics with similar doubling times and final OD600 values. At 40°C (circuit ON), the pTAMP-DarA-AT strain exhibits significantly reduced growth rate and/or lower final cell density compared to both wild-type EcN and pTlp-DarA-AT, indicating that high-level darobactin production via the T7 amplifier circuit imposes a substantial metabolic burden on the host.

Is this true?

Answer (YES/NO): NO